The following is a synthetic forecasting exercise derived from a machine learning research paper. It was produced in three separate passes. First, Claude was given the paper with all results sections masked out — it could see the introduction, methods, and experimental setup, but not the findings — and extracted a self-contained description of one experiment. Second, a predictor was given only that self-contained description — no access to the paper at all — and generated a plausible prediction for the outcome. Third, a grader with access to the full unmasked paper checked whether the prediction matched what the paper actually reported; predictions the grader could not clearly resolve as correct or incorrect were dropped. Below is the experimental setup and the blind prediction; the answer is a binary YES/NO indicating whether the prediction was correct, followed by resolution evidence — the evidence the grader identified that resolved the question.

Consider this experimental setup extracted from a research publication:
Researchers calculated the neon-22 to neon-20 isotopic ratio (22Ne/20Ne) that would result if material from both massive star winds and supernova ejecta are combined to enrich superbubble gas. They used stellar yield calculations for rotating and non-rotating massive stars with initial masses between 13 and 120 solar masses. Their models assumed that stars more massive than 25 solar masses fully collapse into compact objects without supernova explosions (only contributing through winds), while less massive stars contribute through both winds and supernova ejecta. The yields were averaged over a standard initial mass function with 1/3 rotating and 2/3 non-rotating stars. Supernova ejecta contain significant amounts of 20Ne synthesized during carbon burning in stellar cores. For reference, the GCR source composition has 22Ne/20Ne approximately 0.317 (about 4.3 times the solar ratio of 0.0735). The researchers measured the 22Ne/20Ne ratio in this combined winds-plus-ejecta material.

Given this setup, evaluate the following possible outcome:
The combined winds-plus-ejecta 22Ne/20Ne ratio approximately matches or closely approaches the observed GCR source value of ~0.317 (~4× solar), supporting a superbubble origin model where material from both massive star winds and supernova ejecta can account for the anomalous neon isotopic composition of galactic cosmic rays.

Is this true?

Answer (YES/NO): NO